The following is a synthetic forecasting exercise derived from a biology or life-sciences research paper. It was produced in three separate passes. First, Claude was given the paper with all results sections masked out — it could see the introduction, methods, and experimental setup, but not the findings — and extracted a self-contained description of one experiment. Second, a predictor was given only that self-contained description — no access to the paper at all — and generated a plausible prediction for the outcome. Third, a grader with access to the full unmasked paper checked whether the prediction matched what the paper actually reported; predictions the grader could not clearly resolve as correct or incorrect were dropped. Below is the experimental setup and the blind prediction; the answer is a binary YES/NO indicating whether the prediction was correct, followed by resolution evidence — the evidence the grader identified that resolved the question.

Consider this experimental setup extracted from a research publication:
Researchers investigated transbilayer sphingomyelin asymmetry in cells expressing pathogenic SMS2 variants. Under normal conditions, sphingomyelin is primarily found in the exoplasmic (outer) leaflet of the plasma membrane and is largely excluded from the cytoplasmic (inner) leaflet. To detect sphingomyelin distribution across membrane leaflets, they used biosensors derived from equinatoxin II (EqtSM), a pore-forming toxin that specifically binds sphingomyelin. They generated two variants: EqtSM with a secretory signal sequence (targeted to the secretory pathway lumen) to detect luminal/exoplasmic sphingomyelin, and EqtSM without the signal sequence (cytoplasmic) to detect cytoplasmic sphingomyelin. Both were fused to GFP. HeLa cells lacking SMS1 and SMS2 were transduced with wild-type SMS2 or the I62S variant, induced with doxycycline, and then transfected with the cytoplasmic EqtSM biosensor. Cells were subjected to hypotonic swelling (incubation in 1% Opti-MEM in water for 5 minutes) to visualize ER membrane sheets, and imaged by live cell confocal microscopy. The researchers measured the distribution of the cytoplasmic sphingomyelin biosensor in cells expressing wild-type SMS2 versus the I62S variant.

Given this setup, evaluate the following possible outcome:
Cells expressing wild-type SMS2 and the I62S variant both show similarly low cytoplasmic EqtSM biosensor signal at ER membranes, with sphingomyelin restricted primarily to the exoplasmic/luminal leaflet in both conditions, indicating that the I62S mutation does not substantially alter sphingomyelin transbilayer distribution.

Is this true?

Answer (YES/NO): NO